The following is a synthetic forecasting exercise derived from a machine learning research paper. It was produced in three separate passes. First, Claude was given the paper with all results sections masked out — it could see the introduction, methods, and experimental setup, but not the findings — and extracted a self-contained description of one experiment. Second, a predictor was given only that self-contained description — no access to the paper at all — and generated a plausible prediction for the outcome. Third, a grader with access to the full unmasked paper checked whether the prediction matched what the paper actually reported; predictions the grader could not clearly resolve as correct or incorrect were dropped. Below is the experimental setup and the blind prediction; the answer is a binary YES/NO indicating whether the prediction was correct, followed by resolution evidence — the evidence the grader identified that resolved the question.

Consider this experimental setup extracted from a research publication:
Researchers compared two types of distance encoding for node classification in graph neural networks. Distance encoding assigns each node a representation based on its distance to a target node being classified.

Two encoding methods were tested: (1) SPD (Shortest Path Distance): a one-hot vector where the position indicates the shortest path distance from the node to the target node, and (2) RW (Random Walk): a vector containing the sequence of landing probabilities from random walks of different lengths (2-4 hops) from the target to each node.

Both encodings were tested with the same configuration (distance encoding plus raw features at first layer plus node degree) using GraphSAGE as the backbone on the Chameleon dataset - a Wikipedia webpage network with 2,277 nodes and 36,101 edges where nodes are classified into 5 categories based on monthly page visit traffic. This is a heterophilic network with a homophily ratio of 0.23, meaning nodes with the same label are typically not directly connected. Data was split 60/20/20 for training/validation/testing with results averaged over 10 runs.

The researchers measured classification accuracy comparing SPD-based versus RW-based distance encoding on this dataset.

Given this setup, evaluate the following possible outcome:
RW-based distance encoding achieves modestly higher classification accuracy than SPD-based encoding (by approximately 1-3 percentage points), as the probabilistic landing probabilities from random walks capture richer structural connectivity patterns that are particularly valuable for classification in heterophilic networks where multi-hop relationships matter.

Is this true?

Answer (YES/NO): NO